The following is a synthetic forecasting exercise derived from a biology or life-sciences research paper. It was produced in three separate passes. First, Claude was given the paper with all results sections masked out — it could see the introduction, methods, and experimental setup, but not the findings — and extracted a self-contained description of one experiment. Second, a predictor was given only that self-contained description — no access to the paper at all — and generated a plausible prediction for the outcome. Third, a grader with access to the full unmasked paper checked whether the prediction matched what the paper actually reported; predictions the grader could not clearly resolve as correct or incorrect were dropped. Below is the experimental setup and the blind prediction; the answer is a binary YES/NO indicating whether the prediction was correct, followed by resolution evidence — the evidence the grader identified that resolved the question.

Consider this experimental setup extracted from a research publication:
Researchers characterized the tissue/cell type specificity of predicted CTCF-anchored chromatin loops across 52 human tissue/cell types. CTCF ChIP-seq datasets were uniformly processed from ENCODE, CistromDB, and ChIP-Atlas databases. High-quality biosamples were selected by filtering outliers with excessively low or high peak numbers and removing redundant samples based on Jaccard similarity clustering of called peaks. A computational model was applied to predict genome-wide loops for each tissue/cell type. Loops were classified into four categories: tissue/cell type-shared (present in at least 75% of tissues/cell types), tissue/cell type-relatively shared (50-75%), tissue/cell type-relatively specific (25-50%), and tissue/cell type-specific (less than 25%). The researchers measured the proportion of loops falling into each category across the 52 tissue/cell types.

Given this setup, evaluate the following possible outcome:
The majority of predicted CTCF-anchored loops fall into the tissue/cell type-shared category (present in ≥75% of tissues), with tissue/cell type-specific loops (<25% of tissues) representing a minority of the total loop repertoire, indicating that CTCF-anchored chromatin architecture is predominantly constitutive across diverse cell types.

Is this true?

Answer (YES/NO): NO